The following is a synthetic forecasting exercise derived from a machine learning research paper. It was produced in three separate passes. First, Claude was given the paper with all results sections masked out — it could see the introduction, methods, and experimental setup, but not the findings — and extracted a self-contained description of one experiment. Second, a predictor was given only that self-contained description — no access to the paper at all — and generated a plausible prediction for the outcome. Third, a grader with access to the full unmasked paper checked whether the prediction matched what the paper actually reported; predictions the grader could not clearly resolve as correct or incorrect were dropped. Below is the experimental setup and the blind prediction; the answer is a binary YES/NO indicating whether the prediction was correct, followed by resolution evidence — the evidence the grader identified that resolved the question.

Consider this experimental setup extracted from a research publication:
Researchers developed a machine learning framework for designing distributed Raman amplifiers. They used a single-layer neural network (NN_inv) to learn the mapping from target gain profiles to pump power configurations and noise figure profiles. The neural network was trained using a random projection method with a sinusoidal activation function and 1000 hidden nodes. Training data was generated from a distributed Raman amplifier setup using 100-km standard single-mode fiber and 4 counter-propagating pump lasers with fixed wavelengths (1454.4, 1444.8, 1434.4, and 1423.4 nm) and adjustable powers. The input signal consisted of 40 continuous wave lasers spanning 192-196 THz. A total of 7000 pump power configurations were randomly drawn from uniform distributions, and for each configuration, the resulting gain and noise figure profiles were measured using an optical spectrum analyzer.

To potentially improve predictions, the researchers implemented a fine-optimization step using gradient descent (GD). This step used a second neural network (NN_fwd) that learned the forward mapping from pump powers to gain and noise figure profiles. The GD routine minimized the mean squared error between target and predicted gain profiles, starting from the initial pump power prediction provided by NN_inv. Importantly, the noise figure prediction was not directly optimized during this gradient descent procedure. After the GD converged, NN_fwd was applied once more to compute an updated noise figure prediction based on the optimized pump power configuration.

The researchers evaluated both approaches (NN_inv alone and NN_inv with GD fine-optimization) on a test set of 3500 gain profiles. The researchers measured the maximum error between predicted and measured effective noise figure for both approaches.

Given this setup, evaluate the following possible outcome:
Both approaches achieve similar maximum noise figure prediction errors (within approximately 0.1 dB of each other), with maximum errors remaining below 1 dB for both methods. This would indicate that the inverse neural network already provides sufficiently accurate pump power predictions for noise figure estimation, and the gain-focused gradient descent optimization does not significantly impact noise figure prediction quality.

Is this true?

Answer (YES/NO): NO